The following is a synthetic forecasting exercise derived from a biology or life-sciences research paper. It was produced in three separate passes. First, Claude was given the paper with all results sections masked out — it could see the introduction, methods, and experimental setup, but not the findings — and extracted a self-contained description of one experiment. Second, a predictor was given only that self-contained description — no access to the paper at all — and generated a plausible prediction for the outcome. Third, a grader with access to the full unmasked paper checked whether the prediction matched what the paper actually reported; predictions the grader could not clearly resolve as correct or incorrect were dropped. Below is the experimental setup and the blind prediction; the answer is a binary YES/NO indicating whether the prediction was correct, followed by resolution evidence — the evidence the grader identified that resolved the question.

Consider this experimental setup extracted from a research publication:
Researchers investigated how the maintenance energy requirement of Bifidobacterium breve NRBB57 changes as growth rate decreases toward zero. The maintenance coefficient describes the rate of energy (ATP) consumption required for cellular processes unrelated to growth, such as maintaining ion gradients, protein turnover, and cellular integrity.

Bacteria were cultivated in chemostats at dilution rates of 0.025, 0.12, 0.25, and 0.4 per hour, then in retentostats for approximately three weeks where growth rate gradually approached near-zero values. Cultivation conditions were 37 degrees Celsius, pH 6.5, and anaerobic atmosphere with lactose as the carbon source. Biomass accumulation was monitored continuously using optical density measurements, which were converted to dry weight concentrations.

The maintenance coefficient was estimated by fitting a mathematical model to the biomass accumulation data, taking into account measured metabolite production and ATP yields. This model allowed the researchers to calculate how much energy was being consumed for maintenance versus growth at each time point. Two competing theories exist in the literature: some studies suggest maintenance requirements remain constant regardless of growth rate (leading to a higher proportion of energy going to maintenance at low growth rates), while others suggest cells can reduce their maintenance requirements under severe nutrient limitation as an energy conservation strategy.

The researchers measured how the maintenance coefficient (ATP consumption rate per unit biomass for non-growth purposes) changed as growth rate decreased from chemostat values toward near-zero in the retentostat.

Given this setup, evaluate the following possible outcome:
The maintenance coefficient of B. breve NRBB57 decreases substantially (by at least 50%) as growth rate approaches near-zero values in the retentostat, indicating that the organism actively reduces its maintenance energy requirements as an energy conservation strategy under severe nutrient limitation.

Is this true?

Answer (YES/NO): YES